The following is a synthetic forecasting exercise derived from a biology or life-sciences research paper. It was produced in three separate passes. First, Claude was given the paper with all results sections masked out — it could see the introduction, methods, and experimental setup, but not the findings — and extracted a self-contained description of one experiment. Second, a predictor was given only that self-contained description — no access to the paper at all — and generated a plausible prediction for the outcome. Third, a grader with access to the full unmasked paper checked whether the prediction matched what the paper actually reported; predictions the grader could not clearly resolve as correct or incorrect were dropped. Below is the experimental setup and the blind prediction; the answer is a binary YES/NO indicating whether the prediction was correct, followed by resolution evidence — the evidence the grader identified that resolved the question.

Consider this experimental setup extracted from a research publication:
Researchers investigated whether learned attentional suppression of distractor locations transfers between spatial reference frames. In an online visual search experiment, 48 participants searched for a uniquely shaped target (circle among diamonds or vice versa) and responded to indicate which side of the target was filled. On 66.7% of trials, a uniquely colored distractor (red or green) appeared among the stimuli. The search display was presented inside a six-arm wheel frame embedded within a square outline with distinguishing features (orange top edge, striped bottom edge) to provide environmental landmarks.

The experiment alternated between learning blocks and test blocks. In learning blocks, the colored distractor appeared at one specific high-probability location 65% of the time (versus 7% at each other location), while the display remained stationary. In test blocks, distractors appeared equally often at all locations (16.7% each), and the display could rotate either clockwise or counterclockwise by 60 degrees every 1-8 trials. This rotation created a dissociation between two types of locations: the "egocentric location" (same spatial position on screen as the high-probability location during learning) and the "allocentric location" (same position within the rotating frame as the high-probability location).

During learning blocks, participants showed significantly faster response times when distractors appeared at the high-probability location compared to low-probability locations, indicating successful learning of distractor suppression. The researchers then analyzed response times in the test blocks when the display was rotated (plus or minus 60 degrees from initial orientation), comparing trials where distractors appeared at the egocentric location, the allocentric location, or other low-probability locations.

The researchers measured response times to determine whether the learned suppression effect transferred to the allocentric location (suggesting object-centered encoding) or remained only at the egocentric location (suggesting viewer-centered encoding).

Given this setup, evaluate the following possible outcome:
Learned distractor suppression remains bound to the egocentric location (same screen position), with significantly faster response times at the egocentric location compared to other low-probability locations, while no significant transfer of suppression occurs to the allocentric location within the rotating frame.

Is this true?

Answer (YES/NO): YES